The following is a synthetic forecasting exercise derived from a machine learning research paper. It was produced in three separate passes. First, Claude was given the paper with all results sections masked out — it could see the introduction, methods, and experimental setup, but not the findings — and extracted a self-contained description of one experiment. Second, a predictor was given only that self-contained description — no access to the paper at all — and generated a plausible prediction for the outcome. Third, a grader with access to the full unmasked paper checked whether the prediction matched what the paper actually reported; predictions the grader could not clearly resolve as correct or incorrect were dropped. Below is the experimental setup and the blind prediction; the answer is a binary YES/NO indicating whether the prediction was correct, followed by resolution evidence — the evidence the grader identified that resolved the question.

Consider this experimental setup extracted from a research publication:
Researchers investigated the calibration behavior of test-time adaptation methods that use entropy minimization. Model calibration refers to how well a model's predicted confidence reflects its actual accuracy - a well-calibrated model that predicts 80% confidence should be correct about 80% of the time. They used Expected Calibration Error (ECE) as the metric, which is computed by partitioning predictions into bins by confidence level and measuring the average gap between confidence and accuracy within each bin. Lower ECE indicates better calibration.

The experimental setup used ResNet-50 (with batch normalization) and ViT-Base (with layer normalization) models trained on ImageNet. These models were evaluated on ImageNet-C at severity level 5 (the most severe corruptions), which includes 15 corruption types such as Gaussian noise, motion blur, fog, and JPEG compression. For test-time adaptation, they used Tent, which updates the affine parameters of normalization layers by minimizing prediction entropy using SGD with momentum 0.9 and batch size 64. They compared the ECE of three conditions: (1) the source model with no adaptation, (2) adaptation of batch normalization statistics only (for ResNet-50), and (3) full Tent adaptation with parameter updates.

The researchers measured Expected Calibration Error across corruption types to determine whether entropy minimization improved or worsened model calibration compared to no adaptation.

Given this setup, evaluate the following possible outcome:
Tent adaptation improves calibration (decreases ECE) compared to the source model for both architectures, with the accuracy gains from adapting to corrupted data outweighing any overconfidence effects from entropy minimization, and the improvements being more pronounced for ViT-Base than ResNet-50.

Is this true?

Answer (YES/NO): NO